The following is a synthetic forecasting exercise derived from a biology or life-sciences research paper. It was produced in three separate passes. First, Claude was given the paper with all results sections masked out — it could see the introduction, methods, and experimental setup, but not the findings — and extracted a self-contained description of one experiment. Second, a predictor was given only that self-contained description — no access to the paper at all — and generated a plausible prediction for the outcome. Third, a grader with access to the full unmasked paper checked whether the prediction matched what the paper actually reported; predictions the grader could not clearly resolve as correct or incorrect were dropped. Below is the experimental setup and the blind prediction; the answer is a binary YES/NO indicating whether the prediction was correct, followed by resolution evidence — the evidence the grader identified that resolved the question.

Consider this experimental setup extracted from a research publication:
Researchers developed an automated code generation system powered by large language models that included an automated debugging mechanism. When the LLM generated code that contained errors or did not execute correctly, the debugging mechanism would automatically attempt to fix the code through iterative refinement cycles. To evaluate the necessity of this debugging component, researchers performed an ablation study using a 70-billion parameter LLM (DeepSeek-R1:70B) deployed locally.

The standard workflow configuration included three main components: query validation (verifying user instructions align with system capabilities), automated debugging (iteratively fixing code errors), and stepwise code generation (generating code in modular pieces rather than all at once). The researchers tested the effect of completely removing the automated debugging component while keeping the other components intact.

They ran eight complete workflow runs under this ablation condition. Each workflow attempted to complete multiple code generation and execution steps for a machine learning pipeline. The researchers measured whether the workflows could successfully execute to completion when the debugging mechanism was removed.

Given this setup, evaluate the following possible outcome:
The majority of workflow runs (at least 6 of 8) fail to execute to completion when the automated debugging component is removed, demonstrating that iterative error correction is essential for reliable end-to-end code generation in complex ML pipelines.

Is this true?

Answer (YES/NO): YES